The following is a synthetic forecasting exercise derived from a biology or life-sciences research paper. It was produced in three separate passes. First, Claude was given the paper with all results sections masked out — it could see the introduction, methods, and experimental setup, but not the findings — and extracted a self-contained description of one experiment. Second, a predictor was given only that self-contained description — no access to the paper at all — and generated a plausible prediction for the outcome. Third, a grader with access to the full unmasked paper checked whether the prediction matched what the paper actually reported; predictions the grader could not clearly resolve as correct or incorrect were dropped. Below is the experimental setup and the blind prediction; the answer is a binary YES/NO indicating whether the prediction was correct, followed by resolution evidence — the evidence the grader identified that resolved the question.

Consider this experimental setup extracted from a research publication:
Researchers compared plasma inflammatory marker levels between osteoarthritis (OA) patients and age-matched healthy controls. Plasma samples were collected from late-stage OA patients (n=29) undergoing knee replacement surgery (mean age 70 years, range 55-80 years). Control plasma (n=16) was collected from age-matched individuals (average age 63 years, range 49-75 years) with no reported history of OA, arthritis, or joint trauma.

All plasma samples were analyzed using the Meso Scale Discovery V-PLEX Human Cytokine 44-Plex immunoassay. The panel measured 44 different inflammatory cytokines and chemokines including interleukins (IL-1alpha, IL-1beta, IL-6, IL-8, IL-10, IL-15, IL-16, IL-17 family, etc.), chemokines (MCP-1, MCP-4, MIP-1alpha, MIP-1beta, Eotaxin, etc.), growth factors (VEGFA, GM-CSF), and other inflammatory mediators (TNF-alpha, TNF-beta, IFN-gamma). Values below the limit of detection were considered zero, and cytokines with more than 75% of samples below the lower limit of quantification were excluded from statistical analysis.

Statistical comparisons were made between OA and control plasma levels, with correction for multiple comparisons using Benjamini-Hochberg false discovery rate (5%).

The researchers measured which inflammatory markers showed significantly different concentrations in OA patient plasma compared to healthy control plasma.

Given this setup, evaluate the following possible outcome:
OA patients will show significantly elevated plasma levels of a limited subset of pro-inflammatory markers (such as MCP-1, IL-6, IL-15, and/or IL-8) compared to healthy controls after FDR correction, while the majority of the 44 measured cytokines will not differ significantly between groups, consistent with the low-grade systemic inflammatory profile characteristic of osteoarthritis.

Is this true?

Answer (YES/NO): NO